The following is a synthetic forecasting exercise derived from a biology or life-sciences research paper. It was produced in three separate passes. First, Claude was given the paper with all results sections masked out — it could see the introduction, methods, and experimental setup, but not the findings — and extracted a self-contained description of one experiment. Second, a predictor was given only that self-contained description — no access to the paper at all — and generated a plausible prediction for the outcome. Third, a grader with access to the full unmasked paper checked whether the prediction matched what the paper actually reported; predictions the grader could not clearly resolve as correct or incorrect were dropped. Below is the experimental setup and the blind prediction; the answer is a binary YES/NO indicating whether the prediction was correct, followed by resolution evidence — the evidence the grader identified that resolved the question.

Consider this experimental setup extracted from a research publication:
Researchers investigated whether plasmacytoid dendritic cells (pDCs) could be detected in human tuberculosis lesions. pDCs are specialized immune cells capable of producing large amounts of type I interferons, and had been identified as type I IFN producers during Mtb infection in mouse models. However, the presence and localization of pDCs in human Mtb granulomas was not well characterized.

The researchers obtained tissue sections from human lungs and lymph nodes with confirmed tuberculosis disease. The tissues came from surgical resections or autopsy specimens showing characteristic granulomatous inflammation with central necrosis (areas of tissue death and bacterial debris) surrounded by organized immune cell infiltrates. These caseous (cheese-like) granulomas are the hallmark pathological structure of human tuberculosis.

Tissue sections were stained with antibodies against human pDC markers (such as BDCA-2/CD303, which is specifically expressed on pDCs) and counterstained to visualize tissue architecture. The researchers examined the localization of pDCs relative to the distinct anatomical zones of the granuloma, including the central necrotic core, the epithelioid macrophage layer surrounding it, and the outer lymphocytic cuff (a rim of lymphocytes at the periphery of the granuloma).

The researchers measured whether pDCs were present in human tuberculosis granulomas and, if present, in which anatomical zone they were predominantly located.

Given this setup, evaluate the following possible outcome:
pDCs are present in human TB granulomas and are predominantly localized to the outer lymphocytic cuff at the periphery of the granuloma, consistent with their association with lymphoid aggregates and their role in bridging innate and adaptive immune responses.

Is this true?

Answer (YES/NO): YES